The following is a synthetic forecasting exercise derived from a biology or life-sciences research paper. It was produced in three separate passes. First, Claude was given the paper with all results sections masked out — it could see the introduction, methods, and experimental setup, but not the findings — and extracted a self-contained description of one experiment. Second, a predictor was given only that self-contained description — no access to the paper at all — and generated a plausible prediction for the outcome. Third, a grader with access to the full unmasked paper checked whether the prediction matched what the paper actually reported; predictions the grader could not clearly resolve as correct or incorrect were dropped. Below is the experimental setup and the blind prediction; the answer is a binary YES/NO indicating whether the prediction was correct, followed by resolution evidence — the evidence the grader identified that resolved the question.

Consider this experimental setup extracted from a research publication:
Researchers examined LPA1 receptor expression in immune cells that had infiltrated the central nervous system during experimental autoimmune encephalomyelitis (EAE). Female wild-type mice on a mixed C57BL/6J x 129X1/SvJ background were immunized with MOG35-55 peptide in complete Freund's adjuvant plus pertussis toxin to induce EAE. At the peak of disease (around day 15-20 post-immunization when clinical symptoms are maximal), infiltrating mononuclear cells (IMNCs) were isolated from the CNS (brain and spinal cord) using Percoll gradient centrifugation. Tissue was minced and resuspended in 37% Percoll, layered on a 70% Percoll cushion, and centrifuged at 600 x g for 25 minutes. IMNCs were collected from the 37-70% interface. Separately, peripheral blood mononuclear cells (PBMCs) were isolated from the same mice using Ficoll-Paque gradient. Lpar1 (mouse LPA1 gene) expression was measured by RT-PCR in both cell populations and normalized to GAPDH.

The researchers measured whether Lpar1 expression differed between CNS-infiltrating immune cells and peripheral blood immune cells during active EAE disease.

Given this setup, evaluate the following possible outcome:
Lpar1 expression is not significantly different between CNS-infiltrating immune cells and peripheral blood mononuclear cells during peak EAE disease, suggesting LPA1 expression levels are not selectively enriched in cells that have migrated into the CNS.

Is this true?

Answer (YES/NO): NO